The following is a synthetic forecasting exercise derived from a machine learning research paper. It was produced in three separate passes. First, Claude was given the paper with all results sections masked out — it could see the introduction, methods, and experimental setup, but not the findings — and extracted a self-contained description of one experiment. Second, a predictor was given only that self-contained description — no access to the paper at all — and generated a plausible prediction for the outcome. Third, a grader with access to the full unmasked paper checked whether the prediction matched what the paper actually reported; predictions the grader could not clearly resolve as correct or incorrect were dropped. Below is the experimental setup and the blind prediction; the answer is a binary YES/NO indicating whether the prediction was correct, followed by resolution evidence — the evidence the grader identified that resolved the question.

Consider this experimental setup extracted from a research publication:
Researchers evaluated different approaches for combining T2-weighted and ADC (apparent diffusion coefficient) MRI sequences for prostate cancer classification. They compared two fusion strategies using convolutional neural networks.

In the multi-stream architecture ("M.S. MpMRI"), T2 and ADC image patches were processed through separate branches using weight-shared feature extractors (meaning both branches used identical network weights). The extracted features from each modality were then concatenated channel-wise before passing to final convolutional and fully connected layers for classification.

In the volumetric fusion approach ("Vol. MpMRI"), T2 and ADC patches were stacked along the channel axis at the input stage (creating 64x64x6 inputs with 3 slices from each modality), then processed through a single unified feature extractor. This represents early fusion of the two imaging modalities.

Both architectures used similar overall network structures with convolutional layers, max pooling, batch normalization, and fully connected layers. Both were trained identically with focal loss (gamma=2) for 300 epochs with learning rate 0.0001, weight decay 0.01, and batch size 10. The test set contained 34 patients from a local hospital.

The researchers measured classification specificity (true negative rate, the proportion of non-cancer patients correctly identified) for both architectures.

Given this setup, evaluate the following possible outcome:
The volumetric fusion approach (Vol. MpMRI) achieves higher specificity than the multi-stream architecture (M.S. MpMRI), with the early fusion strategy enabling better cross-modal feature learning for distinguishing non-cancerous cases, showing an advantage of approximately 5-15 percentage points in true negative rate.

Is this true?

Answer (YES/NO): NO